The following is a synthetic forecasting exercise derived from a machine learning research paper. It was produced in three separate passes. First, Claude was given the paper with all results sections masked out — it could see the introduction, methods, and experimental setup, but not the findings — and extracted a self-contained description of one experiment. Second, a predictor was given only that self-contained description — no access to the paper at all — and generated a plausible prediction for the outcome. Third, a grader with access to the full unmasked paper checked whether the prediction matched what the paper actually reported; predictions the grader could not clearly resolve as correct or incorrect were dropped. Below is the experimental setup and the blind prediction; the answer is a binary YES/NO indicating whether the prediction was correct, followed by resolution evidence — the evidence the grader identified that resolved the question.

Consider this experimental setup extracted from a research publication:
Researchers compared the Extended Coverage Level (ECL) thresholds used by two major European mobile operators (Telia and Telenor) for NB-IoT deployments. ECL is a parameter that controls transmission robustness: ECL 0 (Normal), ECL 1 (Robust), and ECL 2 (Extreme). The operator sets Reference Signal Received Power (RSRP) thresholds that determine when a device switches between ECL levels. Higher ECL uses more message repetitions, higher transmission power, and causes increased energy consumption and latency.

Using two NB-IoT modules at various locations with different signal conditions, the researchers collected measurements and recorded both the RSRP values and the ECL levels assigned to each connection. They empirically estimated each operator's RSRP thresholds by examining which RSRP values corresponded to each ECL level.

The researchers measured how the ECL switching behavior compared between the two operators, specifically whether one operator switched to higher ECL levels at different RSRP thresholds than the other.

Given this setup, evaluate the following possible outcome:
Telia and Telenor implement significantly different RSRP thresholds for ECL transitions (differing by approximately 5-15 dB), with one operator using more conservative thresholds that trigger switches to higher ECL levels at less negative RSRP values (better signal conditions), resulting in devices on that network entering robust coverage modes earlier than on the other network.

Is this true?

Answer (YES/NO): NO